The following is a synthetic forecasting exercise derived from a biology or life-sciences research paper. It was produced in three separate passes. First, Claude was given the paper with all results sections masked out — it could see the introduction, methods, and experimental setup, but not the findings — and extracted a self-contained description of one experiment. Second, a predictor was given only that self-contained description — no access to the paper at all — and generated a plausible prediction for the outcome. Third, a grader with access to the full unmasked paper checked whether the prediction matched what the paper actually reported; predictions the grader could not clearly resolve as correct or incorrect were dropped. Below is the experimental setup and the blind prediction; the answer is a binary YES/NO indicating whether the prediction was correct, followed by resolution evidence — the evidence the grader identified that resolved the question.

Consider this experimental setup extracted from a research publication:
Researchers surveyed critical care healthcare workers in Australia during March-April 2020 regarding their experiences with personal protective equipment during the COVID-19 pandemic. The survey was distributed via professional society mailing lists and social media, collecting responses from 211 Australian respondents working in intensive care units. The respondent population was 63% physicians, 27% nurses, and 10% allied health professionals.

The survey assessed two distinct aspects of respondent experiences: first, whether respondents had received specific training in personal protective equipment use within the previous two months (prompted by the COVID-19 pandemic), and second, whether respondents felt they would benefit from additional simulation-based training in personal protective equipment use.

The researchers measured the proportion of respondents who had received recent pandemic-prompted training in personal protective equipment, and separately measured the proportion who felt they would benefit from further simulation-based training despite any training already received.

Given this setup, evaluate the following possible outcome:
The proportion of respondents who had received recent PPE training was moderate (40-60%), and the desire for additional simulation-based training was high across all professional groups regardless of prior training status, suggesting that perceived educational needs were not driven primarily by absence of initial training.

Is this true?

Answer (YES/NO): NO